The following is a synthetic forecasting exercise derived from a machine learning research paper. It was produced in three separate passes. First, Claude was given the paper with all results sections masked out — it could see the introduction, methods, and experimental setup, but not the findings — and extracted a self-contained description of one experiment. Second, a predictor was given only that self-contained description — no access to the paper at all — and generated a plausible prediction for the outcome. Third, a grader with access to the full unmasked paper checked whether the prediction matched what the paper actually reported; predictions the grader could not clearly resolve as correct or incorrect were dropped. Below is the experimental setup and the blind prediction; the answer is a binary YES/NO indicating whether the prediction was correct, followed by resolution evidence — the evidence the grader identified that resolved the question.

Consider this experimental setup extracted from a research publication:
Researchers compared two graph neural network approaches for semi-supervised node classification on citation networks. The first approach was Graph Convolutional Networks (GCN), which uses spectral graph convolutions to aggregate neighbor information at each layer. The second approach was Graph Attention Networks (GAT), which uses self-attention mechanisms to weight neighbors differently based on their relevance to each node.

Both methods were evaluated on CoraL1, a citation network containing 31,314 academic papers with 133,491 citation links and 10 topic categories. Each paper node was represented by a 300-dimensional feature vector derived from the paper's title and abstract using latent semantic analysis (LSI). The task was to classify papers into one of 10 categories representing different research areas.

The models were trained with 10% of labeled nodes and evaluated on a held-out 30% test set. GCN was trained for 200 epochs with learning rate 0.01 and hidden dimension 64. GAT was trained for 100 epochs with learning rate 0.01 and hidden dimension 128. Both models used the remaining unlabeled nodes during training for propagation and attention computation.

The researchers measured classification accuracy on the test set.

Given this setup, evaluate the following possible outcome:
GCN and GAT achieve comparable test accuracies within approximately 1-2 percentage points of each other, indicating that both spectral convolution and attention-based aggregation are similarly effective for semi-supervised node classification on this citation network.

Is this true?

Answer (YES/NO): NO